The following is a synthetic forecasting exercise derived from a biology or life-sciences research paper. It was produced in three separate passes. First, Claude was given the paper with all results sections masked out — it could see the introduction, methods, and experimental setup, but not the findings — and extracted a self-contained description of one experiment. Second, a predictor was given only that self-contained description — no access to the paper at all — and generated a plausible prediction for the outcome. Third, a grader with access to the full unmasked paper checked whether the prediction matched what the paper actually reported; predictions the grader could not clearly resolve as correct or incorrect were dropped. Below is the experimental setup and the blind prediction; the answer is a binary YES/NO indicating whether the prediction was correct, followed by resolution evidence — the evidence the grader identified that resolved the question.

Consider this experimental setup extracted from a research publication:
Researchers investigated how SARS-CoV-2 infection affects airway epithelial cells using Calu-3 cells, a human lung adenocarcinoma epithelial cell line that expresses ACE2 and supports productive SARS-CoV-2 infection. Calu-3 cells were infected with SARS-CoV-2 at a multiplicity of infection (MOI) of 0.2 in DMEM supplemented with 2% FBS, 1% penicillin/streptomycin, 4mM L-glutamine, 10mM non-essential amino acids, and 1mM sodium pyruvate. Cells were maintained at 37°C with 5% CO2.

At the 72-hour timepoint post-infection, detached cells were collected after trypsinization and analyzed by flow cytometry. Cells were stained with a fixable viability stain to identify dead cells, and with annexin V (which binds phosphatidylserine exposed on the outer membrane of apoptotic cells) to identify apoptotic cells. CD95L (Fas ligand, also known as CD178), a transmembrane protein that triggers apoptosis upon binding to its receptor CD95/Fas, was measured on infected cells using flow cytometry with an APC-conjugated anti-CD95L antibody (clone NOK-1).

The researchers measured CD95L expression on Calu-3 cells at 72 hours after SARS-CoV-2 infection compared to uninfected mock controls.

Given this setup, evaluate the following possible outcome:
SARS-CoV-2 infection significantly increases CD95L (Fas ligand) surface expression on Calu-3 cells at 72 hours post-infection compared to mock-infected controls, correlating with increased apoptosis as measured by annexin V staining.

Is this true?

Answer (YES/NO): YES